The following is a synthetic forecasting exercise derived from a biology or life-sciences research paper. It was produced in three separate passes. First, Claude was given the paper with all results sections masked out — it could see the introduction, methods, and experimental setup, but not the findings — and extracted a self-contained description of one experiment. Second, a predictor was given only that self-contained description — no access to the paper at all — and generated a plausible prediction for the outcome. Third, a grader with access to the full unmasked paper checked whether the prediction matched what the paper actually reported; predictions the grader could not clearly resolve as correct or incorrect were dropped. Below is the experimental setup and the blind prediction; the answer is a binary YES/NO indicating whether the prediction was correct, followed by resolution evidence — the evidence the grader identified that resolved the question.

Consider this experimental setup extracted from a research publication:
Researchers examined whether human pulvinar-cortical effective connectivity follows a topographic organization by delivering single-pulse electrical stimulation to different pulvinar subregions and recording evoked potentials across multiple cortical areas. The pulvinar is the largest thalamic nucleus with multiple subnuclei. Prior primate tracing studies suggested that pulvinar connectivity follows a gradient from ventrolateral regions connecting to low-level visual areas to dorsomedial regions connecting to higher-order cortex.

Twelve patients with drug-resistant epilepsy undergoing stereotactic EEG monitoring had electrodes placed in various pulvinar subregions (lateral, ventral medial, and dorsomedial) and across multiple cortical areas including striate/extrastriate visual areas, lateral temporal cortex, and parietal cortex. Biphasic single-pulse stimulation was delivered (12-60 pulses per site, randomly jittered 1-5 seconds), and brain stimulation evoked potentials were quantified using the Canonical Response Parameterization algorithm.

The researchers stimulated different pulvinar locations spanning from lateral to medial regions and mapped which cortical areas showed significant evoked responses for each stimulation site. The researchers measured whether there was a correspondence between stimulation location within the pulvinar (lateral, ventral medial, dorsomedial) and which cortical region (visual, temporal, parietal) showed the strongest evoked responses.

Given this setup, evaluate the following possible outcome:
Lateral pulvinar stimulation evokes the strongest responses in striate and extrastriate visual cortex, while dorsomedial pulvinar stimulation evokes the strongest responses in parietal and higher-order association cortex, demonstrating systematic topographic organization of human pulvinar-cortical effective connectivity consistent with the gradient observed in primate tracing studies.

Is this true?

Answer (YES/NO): YES